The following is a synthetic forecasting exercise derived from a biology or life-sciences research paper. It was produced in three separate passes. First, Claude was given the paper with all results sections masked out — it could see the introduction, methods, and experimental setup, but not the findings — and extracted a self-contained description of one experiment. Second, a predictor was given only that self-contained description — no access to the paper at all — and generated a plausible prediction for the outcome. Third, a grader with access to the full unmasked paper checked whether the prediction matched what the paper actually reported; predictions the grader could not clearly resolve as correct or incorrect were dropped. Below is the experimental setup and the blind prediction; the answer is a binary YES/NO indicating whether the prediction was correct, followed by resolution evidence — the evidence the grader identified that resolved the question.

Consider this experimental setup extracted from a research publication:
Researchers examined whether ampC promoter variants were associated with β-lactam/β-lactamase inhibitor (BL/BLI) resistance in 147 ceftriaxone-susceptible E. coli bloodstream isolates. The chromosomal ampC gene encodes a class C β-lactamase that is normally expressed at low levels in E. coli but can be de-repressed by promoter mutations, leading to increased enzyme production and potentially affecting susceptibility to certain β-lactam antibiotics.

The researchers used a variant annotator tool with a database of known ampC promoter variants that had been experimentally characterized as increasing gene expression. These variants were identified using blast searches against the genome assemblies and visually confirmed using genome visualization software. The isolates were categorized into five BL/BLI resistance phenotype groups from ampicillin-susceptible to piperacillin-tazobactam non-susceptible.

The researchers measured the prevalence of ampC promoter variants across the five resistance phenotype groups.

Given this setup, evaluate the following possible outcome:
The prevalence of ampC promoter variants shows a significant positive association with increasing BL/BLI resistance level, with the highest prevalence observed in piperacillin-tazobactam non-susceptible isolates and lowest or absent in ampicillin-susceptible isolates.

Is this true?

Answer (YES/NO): NO